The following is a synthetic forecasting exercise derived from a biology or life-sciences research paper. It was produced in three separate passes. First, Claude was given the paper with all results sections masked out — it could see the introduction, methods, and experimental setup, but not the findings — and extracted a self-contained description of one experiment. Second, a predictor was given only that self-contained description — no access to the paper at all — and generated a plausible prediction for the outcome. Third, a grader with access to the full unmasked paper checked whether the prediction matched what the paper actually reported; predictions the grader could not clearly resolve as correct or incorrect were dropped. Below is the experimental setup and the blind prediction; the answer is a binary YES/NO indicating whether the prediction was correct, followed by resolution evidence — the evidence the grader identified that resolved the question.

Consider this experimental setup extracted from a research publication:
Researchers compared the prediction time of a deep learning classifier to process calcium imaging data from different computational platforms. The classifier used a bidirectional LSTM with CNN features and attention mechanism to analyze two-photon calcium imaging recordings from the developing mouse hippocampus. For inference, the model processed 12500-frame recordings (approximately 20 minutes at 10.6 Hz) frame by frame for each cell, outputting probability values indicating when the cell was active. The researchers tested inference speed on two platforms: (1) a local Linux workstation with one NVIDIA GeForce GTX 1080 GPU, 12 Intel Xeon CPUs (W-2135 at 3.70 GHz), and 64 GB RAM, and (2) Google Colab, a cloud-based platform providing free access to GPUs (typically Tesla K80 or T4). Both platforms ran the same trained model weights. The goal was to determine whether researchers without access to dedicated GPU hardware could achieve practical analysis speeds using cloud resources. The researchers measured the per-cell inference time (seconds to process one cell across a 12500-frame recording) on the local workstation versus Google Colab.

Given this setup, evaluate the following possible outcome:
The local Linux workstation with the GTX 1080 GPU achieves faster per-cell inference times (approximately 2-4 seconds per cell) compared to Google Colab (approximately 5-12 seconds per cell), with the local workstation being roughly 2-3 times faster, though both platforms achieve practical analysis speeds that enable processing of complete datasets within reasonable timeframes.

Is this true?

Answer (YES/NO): NO